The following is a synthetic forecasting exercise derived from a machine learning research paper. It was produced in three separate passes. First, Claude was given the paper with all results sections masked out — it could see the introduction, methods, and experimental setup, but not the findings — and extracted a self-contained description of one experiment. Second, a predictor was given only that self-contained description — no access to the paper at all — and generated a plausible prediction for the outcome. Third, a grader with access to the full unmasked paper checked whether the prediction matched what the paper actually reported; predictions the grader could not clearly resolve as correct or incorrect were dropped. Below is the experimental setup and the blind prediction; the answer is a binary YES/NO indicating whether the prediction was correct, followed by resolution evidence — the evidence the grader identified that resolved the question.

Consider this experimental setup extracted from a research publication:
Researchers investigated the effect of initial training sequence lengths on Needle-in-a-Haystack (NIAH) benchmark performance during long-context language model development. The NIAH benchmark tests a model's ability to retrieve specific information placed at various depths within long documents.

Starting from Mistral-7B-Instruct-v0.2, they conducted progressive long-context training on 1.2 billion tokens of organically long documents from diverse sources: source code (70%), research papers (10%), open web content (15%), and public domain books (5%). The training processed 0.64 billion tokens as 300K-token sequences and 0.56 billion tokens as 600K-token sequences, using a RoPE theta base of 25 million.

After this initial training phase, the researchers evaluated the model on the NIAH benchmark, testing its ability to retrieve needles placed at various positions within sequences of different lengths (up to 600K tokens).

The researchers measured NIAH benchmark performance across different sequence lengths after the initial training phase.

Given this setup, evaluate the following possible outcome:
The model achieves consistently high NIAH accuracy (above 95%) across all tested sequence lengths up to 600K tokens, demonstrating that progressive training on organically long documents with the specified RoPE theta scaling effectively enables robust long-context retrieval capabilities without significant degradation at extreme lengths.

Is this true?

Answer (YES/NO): NO